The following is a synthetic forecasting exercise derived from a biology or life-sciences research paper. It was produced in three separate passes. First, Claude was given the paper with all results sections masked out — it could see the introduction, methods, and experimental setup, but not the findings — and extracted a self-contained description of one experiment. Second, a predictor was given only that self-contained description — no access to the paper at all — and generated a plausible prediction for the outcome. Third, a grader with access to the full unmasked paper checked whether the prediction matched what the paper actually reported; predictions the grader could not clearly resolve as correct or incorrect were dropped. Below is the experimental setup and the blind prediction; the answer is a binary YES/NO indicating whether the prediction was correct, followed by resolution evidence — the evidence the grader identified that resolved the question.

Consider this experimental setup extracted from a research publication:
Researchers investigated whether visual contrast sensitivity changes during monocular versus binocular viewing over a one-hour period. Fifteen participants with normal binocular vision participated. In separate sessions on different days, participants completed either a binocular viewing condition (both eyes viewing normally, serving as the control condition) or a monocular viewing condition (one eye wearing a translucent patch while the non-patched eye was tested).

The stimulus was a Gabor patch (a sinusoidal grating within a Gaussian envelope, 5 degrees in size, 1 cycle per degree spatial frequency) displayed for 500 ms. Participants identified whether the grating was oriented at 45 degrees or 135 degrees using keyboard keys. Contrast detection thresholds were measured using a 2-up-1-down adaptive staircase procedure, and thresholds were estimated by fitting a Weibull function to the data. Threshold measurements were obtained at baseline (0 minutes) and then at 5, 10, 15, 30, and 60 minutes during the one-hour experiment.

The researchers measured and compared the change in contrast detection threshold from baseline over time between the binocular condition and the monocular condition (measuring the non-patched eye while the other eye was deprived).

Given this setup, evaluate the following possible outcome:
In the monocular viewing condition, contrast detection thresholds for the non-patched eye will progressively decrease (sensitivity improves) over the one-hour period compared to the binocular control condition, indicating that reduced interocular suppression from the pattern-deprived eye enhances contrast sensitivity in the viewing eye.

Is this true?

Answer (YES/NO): NO